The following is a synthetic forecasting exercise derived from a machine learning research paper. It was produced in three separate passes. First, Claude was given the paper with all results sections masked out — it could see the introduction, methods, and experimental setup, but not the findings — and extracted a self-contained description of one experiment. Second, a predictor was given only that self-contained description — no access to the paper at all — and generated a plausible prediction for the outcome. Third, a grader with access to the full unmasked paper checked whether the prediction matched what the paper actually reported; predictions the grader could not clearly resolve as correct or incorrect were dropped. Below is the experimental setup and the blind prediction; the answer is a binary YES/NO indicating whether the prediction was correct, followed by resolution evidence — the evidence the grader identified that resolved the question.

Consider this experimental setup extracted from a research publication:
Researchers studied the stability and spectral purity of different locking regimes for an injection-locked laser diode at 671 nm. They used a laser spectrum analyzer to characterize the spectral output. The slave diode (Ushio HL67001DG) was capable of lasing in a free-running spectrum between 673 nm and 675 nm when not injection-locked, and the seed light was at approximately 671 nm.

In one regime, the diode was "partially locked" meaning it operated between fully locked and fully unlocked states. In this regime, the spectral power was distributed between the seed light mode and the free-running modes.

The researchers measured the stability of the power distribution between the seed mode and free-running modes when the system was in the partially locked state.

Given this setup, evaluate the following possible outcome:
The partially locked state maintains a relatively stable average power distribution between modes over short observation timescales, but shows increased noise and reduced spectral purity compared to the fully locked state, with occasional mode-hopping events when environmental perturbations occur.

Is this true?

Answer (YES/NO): NO